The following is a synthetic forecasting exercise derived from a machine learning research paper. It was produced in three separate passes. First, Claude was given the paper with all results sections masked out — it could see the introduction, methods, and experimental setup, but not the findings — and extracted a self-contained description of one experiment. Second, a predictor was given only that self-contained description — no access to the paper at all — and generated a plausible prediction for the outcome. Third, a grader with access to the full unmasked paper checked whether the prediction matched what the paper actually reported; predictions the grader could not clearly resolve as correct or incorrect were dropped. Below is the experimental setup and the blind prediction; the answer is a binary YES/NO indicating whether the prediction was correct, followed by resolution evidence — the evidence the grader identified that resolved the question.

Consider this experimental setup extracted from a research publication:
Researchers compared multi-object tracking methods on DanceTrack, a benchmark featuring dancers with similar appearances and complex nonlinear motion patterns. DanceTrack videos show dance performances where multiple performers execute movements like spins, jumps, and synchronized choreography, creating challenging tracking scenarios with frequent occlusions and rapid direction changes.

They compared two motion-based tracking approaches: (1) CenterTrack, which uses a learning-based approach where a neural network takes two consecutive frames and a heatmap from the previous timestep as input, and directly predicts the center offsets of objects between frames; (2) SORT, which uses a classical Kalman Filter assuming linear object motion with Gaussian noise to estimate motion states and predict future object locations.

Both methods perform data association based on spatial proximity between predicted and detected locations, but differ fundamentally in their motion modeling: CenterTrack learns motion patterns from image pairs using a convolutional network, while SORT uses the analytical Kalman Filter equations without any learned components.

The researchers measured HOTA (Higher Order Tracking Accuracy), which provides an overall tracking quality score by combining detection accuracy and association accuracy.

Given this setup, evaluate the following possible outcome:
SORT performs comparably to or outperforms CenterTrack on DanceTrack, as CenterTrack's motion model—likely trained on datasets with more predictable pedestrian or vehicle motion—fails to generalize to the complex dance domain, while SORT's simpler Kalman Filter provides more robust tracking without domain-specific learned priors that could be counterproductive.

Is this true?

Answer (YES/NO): YES